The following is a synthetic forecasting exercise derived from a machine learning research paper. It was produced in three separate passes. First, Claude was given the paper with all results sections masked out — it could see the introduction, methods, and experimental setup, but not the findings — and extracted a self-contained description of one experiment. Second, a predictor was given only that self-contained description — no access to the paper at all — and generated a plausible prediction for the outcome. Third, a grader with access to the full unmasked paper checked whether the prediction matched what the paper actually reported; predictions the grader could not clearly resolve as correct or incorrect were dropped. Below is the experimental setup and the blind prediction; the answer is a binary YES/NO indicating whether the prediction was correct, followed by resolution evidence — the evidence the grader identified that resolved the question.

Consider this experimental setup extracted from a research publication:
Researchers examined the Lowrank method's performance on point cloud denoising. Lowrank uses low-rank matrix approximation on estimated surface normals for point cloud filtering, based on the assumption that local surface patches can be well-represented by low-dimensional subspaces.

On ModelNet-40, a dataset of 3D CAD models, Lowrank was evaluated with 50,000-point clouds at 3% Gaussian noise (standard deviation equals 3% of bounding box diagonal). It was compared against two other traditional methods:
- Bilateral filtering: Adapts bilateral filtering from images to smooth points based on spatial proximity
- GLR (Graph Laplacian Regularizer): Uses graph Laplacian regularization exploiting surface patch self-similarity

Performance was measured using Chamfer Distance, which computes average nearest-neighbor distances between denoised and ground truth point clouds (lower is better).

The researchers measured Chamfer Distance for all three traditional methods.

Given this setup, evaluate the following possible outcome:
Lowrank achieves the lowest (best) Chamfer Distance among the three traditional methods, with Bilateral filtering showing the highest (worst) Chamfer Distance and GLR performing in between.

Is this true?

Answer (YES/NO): NO